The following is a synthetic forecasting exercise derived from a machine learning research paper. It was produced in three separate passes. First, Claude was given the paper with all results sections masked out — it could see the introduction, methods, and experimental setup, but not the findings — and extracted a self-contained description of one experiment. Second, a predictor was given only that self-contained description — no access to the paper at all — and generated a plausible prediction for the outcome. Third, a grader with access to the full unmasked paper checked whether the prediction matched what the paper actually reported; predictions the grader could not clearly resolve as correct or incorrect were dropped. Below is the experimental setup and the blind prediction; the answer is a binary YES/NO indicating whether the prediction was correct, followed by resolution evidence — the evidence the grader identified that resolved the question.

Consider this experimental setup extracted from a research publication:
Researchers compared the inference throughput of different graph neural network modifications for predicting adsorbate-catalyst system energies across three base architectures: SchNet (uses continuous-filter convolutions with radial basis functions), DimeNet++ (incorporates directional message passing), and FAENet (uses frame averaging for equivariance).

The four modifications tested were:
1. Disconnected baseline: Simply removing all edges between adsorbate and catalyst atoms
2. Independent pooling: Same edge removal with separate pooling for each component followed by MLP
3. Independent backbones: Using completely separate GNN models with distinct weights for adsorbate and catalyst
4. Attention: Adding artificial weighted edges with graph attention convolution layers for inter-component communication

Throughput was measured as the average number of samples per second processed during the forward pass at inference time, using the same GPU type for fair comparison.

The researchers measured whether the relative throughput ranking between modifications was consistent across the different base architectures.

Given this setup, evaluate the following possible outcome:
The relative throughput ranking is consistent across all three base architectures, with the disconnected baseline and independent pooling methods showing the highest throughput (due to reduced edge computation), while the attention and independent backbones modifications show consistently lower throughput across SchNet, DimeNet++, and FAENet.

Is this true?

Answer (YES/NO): NO